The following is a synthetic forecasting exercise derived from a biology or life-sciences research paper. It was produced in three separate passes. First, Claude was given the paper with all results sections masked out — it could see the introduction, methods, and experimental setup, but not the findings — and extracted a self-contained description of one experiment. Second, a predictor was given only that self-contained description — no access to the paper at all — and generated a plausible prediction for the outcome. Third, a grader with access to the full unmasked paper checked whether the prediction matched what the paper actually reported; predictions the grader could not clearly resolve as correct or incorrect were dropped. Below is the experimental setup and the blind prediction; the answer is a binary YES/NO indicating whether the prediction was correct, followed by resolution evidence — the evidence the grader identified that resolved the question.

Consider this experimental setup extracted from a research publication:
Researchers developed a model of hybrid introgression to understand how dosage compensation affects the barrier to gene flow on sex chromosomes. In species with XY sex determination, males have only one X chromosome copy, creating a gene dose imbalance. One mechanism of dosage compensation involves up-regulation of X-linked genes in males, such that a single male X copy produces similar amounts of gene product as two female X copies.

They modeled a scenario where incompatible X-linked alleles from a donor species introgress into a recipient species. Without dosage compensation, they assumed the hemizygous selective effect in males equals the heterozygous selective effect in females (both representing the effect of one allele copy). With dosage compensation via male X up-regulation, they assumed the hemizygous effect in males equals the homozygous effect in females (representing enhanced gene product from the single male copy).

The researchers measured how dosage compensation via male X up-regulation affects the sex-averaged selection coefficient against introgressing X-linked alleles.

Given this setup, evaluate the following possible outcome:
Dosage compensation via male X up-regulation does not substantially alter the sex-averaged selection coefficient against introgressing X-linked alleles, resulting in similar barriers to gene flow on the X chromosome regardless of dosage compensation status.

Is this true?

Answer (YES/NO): NO